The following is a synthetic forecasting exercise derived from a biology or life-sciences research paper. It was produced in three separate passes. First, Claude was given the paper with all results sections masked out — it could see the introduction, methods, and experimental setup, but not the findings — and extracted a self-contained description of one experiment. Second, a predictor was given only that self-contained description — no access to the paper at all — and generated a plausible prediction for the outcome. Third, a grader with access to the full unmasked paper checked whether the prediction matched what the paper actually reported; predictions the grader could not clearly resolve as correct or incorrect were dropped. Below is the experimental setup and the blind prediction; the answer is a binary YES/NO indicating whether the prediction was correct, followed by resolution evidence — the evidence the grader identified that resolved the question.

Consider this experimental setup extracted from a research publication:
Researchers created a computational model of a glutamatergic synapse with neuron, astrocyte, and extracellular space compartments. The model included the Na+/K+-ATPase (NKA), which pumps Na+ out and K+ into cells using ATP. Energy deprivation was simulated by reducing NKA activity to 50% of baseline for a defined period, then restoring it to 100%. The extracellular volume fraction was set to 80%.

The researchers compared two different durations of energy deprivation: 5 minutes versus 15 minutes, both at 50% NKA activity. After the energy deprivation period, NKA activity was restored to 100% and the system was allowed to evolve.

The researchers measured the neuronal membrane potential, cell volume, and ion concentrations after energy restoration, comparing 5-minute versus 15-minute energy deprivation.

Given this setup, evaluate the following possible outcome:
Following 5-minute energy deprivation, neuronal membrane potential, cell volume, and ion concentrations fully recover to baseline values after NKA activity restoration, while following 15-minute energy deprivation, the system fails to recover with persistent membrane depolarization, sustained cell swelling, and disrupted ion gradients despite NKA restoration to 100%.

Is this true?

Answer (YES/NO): YES